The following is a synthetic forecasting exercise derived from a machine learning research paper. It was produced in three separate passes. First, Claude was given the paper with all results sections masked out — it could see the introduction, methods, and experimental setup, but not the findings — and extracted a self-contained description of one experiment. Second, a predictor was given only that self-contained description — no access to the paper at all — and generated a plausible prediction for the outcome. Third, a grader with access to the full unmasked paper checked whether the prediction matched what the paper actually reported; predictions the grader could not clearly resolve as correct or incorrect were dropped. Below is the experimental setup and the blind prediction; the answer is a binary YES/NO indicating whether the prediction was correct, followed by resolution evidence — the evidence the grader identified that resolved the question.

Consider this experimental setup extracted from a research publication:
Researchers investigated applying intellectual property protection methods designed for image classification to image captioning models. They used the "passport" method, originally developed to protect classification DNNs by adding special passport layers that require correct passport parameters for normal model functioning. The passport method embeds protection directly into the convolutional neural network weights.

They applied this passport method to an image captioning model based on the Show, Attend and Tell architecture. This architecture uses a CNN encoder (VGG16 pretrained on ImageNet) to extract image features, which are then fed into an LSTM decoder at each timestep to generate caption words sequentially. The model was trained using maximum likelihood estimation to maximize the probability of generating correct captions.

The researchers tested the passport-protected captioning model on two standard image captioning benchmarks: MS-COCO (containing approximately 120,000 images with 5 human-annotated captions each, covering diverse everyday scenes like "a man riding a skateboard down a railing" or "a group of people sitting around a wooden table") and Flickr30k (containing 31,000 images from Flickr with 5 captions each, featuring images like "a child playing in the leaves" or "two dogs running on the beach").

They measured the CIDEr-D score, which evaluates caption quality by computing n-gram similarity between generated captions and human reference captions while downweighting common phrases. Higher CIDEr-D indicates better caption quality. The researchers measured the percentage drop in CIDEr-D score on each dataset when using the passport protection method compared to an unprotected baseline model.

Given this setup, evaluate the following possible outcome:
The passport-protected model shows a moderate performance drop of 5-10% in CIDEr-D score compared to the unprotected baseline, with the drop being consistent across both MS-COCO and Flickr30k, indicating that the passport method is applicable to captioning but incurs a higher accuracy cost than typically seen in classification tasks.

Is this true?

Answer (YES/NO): NO